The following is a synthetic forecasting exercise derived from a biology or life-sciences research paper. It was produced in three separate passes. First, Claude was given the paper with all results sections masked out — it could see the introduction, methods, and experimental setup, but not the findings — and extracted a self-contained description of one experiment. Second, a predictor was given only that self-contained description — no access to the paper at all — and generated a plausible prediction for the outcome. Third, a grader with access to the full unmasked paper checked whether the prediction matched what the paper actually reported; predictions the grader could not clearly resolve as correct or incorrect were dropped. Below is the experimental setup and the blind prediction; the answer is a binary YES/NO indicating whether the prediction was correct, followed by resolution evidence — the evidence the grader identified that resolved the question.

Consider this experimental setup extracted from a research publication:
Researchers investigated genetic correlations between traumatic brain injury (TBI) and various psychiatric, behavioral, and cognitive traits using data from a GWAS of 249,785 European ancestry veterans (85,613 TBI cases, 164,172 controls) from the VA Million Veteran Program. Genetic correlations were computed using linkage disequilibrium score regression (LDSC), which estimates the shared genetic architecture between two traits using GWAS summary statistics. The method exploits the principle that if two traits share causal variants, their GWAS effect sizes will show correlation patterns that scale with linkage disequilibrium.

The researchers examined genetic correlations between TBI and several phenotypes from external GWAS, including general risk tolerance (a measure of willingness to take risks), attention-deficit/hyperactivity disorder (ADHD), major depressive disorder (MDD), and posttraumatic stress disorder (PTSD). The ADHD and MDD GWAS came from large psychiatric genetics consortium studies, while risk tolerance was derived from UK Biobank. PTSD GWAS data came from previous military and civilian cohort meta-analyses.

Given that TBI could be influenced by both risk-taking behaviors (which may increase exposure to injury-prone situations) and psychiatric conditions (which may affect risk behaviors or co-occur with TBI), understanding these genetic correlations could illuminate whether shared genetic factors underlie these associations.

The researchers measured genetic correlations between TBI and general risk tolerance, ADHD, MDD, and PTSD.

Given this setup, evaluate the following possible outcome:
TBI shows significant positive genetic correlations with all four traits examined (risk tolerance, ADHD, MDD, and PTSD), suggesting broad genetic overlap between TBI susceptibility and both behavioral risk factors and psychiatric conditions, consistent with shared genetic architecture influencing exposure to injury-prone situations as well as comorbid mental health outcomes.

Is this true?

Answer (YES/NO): YES